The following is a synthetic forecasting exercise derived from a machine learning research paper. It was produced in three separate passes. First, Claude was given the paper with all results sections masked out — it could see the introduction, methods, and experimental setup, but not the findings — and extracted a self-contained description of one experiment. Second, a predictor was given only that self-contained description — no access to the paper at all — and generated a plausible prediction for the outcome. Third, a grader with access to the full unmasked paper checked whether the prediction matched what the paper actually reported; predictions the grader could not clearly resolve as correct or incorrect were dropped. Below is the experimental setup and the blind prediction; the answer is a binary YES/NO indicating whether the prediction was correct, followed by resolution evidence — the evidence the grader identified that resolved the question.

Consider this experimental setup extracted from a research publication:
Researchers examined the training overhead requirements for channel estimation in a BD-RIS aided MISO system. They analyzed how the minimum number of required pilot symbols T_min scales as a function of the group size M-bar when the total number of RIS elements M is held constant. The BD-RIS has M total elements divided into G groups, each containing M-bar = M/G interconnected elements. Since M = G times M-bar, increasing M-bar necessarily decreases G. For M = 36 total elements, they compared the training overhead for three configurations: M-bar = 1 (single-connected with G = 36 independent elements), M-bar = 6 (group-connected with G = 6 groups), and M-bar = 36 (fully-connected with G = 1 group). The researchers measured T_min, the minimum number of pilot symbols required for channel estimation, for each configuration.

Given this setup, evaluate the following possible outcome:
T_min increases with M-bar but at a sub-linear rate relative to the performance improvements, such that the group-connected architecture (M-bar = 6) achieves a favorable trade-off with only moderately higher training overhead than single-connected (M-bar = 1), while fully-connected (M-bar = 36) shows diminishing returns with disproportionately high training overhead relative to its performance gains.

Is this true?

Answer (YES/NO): NO